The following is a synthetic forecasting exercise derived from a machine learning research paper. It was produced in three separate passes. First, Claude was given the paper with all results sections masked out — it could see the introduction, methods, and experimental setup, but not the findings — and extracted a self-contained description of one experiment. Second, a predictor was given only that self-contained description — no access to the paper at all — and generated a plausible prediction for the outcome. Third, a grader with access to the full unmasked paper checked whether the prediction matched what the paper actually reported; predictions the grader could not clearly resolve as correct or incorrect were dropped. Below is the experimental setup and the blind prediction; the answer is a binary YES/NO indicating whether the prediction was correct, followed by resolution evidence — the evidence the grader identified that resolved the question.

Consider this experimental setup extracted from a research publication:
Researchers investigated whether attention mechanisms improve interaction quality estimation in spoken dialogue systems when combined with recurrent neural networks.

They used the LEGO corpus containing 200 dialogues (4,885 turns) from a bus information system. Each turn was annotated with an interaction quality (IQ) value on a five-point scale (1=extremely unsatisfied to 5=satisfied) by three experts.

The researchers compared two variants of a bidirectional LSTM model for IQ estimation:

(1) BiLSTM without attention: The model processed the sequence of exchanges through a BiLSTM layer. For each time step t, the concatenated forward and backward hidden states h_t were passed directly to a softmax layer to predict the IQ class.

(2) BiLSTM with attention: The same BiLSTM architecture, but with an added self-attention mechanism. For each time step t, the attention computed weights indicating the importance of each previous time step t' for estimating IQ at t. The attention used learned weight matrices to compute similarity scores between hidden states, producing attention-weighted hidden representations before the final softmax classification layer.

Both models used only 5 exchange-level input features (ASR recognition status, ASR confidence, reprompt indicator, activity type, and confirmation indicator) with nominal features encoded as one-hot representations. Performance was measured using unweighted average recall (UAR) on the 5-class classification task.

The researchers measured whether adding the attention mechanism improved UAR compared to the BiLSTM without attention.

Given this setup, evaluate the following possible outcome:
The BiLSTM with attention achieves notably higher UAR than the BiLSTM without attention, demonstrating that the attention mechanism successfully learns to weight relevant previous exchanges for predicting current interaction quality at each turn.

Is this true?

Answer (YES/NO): NO